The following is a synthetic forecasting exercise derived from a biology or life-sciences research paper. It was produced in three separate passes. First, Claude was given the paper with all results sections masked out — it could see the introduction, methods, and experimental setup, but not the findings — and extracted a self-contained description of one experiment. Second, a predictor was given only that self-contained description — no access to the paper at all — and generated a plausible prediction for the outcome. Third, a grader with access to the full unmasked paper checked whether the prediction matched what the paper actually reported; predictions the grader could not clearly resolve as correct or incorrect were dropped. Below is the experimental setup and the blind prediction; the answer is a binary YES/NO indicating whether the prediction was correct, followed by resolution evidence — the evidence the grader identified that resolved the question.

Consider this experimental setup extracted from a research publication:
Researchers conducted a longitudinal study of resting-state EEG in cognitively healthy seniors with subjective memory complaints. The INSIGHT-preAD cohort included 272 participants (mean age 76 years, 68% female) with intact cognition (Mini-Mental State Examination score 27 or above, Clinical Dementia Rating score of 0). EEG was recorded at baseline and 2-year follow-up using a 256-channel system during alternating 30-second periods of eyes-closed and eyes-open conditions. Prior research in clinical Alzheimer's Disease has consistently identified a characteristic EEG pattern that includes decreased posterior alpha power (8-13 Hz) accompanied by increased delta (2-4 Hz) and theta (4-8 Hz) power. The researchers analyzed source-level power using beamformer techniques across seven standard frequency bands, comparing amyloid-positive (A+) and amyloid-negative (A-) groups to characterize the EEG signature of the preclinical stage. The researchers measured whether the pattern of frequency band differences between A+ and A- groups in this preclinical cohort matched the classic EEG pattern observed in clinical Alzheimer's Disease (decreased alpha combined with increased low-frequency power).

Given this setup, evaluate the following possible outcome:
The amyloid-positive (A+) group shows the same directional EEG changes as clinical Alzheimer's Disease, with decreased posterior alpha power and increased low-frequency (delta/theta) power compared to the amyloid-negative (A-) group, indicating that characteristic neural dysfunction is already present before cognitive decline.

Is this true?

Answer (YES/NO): NO